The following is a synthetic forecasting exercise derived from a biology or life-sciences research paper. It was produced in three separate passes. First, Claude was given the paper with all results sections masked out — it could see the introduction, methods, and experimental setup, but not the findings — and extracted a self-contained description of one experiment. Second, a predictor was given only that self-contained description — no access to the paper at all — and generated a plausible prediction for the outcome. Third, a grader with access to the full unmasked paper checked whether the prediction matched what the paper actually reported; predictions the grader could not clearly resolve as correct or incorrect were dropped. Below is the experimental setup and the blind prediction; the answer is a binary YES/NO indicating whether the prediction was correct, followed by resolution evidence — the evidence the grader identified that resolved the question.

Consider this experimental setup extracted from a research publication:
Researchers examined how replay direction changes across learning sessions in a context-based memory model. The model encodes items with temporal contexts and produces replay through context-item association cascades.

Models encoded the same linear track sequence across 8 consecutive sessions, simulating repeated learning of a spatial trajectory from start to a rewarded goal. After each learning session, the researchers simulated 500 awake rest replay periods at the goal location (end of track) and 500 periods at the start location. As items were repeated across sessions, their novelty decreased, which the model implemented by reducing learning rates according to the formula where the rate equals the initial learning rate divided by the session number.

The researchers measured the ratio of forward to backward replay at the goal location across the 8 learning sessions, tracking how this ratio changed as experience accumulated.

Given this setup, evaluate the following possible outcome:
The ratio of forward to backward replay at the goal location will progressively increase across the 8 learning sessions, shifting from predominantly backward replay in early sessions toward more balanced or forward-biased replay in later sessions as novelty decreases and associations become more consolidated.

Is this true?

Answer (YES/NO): NO